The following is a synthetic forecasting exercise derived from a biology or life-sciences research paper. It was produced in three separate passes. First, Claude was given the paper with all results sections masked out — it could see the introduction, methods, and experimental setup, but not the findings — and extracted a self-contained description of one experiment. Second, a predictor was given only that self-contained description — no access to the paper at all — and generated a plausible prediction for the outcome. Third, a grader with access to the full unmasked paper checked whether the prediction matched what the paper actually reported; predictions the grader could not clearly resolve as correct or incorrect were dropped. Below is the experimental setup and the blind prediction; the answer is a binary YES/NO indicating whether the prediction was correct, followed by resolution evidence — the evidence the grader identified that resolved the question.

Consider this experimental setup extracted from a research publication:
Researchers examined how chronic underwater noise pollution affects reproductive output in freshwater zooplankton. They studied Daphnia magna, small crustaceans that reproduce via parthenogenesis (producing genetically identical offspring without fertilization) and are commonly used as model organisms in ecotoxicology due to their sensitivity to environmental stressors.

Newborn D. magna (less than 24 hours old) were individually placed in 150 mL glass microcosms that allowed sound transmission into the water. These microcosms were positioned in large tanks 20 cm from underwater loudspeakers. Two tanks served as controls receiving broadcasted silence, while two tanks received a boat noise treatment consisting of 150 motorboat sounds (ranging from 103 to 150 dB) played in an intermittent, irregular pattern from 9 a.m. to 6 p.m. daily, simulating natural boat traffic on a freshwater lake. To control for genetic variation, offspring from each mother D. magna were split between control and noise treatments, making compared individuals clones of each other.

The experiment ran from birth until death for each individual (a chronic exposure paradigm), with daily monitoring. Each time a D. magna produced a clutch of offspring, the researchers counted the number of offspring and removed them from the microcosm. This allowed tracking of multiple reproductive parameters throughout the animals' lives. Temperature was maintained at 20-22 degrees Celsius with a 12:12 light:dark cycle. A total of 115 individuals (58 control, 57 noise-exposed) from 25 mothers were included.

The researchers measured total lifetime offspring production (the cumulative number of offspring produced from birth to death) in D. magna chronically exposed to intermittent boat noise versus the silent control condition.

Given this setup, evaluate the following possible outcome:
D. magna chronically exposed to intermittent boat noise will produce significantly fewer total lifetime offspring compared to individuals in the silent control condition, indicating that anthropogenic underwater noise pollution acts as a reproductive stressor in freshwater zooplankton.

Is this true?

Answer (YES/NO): NO